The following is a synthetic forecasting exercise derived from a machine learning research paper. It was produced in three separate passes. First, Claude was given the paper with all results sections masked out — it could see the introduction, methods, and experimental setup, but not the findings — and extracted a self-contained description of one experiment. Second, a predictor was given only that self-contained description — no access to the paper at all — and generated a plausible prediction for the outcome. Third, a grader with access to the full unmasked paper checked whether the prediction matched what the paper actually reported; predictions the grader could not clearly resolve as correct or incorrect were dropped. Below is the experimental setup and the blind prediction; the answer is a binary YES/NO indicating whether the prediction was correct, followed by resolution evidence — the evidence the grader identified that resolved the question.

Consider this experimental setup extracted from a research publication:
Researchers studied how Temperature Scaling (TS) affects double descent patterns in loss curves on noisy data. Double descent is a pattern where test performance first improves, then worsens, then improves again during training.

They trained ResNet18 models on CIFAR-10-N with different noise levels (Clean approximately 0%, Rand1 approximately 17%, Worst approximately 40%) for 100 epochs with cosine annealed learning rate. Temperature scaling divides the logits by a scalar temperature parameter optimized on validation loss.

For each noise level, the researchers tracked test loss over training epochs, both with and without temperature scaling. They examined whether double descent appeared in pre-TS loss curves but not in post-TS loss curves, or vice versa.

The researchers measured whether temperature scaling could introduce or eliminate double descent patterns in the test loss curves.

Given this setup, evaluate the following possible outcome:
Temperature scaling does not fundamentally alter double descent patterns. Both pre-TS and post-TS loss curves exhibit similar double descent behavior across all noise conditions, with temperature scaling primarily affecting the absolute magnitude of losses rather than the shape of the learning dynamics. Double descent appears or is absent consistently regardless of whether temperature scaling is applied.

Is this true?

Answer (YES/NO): NO